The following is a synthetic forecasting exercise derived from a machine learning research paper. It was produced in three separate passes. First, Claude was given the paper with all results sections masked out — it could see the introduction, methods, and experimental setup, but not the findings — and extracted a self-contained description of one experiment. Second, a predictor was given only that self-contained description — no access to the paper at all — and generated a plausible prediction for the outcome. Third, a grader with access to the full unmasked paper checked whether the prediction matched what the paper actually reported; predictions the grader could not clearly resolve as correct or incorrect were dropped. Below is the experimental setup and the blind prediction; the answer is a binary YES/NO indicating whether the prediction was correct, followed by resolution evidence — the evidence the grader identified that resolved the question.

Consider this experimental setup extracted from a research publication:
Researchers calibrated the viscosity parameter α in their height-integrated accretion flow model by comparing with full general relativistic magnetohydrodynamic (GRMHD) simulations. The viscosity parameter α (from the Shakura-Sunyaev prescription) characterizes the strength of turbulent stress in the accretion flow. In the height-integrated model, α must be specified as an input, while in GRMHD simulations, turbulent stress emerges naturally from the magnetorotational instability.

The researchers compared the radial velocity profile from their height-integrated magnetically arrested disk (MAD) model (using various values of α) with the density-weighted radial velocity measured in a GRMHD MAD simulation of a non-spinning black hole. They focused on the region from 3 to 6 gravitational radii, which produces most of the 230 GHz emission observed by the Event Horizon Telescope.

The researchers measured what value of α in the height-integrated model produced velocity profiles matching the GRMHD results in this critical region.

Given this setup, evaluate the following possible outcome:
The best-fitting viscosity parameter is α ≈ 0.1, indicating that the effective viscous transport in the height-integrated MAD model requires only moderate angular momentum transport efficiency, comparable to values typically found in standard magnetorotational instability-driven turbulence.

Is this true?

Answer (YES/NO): NO